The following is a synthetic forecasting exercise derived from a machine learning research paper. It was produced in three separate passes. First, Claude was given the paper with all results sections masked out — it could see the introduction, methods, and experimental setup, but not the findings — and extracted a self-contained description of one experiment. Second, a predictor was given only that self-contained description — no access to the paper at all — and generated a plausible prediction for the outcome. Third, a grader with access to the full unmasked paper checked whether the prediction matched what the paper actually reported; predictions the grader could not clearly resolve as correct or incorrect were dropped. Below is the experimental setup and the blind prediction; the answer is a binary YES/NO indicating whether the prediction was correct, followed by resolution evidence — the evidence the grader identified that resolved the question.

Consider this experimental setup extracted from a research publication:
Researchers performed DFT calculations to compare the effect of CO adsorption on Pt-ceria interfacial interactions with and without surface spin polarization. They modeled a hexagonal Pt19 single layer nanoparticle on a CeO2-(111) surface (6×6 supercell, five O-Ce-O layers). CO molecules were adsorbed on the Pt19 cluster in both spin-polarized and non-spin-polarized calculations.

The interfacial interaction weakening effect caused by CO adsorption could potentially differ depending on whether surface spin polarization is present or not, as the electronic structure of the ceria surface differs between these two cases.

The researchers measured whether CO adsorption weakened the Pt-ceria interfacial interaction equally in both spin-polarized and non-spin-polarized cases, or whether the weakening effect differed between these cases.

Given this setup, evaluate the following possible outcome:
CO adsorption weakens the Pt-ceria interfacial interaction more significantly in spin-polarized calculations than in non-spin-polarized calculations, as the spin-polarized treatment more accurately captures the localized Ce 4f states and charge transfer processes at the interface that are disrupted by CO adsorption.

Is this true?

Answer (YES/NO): NO